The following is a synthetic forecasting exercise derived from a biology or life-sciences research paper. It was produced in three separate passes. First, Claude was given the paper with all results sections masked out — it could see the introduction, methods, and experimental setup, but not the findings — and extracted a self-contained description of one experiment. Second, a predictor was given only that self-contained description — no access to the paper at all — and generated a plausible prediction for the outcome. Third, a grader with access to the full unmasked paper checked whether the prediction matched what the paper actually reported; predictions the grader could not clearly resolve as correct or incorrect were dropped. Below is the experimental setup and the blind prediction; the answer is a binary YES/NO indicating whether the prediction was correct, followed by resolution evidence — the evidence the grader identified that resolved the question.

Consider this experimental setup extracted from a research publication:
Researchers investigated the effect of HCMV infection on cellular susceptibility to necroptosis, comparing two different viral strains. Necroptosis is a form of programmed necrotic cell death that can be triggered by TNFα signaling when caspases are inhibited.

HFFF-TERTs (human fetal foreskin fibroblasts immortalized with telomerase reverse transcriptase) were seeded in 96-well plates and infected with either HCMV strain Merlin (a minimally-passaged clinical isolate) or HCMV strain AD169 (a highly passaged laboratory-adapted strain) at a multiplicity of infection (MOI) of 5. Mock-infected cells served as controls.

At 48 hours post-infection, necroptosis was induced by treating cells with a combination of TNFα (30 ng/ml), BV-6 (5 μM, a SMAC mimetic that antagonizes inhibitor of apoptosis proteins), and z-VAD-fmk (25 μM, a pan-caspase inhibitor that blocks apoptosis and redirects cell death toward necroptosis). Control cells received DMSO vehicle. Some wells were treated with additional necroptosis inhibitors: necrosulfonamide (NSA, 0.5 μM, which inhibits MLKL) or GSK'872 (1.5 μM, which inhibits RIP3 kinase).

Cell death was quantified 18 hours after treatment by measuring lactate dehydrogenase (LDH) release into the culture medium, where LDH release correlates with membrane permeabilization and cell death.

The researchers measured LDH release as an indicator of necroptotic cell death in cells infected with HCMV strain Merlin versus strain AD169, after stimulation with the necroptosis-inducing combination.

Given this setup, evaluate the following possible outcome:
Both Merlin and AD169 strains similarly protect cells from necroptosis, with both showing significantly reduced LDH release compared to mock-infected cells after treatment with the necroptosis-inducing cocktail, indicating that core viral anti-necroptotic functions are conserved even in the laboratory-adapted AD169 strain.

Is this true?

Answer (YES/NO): NO